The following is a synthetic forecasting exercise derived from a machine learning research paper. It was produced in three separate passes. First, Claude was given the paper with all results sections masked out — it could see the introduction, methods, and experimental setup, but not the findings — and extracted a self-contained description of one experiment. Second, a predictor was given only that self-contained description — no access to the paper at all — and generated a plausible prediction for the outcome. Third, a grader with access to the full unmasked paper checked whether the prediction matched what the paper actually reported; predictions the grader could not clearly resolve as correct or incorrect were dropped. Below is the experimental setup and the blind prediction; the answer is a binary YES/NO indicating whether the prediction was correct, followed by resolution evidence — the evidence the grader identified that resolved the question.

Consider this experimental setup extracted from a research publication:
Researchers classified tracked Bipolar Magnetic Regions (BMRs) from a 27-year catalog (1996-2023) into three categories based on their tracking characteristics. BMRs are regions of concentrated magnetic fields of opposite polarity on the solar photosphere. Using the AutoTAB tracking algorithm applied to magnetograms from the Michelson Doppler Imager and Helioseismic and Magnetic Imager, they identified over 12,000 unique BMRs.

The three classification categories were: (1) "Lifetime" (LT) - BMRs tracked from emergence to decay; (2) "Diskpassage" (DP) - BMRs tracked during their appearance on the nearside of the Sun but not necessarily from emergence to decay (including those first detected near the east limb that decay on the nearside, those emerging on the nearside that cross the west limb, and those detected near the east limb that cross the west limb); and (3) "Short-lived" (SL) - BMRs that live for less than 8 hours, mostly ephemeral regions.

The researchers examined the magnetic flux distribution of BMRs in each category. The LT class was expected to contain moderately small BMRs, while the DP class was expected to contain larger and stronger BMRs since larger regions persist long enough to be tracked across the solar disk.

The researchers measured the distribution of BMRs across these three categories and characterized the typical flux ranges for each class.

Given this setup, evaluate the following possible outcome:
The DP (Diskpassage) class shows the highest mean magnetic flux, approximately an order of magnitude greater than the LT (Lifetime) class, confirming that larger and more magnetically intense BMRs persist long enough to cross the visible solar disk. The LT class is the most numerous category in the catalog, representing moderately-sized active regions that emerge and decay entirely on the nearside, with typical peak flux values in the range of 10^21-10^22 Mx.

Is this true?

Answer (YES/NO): NO